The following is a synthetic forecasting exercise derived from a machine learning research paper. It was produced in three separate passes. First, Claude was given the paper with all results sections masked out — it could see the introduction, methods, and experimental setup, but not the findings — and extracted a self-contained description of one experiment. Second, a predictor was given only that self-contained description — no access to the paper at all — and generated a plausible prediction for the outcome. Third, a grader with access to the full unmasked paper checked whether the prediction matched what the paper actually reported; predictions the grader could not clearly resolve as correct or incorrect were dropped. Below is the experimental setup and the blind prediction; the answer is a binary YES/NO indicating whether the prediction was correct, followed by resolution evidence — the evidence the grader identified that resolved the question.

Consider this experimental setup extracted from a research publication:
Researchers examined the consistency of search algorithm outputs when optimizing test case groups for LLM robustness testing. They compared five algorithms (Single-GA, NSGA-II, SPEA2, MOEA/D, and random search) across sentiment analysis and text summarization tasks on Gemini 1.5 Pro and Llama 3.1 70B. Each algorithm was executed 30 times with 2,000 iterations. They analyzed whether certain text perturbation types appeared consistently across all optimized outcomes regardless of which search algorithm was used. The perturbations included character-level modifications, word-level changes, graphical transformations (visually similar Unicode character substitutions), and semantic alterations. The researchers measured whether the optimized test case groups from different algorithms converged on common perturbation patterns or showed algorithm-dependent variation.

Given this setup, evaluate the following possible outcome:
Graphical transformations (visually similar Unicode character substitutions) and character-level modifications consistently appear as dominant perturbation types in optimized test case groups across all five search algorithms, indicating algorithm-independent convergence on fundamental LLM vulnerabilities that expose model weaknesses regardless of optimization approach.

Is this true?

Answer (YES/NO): NO